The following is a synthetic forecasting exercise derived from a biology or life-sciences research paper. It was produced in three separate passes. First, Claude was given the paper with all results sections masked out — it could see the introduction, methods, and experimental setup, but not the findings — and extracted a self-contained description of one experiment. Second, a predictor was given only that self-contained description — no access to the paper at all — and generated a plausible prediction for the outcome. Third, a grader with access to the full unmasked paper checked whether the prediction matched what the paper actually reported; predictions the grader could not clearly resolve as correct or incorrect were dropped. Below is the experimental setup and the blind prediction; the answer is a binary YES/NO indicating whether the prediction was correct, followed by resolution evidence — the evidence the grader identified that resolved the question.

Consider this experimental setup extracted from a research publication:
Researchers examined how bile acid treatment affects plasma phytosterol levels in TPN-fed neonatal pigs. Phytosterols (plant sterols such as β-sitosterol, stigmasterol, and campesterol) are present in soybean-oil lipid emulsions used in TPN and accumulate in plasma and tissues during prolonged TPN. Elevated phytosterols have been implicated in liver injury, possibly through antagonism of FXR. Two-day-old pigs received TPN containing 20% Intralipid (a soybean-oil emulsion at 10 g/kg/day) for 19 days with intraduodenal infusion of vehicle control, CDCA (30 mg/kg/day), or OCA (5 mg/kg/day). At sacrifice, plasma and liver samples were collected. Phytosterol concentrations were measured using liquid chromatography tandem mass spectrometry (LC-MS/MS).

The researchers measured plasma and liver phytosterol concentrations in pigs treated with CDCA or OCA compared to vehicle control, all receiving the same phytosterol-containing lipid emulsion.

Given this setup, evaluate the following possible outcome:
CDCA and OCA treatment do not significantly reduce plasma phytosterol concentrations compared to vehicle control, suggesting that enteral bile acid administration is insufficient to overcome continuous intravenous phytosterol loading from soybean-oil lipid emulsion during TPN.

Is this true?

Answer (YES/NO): NO